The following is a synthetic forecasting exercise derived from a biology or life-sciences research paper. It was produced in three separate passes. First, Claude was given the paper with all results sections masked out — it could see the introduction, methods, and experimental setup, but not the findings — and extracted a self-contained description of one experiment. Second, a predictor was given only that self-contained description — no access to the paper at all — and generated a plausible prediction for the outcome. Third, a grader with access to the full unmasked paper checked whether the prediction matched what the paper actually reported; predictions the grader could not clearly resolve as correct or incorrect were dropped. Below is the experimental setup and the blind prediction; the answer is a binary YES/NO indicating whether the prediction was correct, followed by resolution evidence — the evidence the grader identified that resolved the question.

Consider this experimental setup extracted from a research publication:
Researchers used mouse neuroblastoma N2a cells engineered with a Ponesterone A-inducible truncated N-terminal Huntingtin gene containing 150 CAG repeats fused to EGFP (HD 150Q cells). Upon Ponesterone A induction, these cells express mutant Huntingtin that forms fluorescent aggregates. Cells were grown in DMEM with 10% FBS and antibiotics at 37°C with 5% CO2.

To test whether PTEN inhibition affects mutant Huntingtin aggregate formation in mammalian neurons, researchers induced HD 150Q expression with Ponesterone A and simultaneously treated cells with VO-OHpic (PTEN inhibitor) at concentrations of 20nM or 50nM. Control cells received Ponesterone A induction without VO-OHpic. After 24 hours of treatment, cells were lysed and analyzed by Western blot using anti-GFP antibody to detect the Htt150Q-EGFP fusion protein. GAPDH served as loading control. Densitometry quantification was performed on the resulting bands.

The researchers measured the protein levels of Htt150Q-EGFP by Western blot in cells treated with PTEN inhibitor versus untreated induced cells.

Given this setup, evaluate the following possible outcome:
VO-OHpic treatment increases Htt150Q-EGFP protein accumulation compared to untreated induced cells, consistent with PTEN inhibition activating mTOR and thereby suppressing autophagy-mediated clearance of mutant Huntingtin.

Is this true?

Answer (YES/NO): NO